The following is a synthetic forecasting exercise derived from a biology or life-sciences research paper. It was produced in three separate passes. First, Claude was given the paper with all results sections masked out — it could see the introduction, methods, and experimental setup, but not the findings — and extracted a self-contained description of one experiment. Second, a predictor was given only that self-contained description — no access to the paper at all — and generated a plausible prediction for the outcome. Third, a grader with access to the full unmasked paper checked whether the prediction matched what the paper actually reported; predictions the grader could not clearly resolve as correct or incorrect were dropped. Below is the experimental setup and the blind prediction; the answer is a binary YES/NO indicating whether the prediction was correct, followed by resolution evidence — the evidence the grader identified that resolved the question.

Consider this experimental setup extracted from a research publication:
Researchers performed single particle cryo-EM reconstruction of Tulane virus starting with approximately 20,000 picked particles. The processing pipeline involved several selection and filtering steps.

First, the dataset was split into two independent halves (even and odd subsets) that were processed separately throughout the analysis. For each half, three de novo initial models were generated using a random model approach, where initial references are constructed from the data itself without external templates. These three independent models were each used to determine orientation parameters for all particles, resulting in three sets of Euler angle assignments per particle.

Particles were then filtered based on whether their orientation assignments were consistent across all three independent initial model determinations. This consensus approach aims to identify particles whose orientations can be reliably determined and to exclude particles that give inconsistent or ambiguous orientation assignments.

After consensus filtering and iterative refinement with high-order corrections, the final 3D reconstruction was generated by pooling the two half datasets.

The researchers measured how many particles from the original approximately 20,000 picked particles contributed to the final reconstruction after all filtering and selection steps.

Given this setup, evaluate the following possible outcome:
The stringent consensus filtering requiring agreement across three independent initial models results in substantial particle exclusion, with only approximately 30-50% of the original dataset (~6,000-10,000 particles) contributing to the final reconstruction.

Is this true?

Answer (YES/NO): NO